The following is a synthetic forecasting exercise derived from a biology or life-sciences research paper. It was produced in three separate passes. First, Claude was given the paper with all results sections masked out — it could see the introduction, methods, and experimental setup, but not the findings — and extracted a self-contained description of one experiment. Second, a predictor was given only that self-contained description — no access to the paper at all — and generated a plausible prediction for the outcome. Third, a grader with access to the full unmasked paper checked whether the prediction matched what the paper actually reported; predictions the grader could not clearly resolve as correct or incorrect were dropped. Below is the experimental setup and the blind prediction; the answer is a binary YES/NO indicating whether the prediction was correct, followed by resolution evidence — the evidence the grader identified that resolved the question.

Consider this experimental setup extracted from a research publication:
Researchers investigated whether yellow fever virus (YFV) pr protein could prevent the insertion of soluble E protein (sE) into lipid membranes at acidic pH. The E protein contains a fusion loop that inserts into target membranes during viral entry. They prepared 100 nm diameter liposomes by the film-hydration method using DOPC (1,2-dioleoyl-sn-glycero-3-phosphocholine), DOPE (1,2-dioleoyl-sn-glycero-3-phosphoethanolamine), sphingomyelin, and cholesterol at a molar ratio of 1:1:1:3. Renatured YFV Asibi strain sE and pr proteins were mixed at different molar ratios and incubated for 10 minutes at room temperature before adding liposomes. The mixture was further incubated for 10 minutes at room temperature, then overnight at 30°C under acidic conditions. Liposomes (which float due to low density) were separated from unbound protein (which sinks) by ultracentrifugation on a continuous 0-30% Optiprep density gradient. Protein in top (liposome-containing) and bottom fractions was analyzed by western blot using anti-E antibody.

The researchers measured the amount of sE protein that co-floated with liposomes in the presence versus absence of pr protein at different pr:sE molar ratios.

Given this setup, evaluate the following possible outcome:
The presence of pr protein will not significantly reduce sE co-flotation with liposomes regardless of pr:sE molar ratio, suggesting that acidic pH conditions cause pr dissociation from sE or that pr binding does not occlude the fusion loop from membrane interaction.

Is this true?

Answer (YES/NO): NO